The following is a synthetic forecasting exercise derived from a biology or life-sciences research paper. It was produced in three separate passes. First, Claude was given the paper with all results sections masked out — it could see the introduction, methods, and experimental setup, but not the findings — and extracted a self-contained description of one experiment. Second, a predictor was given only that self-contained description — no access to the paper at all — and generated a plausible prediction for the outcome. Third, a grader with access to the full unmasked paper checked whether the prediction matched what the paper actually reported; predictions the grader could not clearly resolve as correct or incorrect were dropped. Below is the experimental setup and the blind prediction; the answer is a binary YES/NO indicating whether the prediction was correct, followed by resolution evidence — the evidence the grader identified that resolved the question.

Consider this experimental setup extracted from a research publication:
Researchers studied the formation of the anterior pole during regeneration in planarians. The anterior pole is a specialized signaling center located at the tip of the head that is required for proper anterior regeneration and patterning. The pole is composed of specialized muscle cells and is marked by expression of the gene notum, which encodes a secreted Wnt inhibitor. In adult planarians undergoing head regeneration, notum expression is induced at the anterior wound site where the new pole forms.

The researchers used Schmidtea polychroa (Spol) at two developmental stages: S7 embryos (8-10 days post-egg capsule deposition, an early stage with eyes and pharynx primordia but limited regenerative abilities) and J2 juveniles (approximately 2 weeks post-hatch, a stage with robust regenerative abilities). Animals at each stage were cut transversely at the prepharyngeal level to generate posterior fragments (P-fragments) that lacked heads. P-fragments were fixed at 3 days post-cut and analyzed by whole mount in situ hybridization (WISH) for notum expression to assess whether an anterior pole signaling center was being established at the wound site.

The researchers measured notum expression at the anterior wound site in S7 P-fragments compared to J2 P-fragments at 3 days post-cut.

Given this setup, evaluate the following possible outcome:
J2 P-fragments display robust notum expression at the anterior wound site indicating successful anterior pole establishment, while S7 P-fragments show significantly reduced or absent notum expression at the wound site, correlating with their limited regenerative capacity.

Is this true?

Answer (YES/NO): YES